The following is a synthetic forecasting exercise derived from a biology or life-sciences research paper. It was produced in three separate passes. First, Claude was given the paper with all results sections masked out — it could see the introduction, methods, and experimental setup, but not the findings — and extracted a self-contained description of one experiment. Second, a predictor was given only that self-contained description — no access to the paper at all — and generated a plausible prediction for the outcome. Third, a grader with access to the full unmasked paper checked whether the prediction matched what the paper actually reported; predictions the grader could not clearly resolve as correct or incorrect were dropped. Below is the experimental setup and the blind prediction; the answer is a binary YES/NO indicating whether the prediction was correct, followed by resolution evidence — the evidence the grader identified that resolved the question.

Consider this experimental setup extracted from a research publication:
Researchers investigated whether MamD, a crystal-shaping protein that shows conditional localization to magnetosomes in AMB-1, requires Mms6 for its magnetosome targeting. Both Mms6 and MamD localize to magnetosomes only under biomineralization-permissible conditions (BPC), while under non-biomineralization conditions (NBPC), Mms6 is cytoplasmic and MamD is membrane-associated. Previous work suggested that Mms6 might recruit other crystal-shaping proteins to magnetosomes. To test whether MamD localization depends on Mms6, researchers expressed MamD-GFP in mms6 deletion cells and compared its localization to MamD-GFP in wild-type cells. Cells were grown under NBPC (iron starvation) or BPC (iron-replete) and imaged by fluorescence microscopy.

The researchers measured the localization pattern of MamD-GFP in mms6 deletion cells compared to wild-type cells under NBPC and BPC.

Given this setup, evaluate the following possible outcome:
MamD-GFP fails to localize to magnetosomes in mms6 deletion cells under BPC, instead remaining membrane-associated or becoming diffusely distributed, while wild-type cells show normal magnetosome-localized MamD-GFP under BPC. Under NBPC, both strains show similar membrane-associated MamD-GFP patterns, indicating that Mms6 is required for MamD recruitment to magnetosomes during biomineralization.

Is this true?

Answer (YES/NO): NO